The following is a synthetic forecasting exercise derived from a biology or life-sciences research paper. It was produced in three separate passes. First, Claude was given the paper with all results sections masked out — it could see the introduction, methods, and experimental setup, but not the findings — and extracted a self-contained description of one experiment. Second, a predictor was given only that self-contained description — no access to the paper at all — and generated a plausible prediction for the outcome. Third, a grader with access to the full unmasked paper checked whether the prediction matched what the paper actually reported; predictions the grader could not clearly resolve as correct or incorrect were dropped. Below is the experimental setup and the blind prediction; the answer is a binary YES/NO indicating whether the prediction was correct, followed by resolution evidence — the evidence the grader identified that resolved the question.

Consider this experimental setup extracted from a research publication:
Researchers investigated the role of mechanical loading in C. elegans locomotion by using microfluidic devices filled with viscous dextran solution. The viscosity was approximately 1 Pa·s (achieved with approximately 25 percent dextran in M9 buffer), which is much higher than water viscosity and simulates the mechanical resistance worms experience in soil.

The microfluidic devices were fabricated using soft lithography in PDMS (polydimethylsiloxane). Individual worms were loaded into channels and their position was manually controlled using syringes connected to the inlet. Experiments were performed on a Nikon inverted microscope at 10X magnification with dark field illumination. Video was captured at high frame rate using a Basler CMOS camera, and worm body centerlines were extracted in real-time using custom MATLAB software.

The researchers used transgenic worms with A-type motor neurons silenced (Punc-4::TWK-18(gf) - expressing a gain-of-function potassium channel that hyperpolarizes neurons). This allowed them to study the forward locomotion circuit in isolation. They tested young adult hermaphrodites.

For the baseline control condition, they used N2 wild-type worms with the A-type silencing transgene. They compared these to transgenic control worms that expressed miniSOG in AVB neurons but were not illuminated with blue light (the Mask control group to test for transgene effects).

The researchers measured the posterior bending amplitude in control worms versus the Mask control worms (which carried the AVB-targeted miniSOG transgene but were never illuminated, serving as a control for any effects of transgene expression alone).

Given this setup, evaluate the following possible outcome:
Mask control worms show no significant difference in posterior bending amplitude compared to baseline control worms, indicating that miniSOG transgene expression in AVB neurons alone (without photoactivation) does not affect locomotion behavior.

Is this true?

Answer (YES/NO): YES